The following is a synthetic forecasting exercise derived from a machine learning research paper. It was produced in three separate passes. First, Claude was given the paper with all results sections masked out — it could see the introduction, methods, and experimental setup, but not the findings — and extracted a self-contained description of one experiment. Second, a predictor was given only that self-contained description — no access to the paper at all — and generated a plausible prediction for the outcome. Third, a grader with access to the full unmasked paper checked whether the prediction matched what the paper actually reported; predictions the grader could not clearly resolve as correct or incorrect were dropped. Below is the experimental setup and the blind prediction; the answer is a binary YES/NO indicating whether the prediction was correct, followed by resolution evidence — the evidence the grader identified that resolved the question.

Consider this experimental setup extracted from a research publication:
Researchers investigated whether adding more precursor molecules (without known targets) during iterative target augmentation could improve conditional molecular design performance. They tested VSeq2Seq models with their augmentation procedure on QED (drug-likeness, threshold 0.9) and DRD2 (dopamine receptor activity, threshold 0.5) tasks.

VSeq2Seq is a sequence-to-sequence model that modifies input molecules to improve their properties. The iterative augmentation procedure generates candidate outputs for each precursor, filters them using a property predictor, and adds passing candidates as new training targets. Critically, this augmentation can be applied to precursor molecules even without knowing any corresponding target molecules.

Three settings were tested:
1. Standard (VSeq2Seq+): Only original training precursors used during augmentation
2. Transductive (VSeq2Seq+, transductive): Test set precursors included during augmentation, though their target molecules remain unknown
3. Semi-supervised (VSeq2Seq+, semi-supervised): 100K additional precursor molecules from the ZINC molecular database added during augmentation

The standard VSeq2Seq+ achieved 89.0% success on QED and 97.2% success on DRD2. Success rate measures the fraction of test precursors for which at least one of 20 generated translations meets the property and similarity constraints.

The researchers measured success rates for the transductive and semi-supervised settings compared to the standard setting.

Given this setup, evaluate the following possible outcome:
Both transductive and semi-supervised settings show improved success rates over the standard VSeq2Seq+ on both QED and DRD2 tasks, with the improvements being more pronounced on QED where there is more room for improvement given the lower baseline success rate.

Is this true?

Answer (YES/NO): YES